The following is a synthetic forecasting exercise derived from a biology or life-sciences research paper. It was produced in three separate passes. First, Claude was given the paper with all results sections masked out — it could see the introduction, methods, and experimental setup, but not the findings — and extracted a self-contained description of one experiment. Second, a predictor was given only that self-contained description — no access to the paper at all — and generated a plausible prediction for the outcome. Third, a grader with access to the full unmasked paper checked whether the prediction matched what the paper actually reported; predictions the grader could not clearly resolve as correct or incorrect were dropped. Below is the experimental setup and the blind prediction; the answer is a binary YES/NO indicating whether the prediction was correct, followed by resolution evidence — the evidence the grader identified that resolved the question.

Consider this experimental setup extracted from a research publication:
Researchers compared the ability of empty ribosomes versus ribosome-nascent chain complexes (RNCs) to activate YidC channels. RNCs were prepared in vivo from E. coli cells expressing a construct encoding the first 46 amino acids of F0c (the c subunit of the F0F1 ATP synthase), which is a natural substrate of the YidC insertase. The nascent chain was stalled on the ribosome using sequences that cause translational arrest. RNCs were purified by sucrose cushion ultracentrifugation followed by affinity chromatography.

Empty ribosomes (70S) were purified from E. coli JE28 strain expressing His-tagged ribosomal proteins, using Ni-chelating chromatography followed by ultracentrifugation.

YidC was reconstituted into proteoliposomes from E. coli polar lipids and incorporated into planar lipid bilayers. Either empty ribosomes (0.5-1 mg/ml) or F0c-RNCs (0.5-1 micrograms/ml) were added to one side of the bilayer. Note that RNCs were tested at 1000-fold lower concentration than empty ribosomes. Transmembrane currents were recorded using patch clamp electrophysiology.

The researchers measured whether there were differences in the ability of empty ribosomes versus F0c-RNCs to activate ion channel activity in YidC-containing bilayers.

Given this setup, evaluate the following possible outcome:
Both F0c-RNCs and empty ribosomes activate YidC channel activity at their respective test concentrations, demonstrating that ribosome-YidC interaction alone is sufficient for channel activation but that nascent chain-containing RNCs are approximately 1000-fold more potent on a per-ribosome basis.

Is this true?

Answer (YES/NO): YES